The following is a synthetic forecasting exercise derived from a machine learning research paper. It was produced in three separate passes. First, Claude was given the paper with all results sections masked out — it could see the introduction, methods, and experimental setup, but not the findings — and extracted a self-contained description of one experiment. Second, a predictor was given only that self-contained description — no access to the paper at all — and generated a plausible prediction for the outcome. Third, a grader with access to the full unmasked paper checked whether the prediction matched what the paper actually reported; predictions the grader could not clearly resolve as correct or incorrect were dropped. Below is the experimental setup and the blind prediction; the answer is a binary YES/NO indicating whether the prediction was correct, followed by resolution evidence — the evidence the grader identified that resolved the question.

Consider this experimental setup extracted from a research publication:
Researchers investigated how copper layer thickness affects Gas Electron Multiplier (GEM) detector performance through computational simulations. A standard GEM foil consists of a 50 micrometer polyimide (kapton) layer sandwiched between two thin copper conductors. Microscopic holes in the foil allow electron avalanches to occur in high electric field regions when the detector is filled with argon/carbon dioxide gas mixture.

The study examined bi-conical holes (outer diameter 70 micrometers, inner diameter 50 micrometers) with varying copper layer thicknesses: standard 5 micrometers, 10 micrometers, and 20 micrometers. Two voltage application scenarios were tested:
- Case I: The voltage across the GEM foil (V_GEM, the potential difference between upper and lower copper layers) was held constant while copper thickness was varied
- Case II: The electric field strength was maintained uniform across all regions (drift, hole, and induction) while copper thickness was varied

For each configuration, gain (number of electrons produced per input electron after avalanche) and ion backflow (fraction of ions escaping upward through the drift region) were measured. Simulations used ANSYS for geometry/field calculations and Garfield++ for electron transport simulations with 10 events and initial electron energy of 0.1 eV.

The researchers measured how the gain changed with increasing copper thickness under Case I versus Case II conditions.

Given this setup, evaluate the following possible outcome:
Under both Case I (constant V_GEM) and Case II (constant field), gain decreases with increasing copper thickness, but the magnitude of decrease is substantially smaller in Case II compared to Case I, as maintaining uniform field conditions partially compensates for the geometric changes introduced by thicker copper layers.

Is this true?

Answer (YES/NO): NO